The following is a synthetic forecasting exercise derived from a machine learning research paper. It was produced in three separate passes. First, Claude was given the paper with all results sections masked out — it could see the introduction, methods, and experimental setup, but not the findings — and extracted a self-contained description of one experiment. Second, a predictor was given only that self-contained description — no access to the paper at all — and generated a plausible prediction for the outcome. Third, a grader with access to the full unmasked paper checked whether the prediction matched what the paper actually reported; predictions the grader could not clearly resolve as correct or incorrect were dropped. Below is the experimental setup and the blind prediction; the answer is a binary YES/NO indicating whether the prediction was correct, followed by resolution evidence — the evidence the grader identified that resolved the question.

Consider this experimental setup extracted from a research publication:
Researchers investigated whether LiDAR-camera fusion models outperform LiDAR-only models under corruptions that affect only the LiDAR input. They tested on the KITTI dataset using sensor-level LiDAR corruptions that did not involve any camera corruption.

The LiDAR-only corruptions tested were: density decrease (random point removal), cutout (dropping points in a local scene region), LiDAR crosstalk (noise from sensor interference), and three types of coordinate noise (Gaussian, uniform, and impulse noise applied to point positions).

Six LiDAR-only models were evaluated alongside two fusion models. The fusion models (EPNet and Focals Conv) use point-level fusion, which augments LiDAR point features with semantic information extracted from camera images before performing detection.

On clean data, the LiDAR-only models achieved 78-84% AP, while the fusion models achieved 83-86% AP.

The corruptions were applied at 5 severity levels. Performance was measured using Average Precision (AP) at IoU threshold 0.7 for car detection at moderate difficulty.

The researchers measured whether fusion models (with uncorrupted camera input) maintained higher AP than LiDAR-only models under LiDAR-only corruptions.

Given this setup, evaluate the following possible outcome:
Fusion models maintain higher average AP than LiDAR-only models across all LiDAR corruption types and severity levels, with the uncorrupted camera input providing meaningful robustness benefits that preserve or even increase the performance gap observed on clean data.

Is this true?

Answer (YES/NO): NO